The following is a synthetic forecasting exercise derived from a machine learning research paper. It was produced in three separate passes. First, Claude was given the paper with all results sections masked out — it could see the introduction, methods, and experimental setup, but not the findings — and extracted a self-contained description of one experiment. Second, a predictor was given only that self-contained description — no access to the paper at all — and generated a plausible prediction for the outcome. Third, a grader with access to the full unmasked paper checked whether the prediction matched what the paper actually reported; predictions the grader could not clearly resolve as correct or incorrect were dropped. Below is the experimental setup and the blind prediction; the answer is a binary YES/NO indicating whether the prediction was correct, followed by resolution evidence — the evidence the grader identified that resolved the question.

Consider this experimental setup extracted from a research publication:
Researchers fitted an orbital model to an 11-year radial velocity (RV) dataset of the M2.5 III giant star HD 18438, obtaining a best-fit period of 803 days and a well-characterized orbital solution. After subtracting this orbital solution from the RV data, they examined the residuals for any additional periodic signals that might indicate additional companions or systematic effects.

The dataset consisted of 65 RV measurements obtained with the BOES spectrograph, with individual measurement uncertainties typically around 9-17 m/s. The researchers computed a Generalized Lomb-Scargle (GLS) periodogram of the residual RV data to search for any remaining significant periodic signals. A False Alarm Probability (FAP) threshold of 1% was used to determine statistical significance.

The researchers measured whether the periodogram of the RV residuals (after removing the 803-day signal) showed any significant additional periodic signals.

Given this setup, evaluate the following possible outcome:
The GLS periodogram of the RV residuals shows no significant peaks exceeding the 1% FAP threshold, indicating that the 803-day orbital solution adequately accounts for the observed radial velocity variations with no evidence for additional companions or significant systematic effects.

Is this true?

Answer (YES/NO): YES